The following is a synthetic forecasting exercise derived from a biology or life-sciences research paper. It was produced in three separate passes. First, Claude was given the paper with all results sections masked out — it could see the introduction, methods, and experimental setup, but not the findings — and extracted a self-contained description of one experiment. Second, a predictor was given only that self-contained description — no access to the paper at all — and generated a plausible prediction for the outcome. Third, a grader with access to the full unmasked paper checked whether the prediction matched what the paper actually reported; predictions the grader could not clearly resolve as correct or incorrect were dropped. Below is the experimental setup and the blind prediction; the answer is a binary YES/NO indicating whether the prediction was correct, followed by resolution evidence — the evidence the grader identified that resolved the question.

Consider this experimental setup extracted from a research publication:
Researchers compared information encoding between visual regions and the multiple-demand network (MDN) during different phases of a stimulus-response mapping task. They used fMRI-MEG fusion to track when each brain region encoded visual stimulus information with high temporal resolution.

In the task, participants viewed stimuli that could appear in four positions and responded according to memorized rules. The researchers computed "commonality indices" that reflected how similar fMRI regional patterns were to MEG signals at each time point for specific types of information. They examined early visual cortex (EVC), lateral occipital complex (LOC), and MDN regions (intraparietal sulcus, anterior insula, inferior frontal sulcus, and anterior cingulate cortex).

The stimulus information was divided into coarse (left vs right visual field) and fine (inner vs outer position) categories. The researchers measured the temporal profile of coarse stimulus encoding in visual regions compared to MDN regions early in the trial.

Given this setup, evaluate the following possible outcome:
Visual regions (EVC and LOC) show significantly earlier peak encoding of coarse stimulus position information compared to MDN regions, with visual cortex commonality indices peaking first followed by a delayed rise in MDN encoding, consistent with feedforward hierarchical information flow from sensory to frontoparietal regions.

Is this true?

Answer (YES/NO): NO